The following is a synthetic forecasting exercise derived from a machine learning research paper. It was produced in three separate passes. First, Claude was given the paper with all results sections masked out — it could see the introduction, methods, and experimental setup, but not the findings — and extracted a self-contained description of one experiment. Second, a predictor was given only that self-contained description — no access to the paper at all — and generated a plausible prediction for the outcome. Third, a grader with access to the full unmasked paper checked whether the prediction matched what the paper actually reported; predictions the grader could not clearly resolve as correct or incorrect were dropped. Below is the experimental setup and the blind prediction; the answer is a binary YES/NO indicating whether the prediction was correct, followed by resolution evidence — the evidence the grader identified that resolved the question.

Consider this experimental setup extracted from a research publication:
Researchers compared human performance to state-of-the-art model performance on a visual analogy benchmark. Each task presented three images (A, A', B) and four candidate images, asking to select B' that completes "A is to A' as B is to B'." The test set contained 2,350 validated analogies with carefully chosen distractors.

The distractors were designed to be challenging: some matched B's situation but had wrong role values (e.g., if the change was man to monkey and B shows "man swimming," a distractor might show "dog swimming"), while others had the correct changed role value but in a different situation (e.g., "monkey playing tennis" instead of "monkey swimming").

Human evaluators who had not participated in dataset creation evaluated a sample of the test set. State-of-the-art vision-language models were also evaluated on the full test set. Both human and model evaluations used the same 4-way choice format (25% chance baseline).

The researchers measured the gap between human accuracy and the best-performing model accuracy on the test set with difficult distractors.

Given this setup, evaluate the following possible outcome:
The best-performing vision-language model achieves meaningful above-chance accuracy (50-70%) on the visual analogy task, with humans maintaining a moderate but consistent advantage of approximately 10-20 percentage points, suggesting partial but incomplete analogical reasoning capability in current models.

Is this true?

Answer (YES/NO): NO